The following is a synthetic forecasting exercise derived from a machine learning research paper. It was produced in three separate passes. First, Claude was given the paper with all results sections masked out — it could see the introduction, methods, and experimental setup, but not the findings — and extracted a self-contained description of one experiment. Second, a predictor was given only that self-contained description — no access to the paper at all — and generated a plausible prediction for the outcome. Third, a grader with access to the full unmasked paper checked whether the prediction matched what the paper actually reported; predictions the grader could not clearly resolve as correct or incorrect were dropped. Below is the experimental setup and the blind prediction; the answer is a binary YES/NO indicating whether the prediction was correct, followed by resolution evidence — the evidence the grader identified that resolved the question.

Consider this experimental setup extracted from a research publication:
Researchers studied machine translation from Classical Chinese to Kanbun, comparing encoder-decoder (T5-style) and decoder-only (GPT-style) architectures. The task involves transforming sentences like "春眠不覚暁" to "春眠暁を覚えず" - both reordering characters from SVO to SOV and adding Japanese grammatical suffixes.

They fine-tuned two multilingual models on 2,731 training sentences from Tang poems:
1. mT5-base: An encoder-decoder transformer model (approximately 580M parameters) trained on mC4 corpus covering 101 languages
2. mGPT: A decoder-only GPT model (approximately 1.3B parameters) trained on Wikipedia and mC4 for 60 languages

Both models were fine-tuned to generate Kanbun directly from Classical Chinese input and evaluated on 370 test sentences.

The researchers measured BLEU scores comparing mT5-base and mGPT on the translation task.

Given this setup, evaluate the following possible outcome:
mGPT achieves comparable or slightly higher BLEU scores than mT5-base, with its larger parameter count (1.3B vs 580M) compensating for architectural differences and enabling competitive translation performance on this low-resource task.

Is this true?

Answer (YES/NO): NO